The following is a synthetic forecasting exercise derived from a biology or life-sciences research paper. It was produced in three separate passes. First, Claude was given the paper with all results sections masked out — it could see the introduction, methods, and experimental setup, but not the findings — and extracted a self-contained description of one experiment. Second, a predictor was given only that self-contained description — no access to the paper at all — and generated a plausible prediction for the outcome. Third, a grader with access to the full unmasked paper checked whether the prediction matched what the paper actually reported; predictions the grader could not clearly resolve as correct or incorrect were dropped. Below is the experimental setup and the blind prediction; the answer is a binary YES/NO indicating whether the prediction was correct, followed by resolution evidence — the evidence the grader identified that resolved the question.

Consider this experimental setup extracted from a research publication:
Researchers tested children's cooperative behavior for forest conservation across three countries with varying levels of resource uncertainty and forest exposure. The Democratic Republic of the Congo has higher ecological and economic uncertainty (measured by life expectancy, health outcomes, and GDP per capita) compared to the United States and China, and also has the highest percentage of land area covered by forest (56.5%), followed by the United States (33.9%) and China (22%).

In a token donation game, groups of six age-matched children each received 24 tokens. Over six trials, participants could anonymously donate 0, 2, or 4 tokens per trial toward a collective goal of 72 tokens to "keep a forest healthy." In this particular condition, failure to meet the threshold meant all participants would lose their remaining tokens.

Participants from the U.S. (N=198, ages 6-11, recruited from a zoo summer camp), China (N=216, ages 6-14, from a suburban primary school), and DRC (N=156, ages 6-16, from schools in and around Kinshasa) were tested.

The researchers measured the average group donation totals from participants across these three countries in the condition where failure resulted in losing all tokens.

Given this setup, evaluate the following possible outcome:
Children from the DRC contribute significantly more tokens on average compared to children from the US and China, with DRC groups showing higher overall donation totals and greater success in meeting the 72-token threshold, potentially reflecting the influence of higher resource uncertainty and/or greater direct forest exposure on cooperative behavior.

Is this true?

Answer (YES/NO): NO